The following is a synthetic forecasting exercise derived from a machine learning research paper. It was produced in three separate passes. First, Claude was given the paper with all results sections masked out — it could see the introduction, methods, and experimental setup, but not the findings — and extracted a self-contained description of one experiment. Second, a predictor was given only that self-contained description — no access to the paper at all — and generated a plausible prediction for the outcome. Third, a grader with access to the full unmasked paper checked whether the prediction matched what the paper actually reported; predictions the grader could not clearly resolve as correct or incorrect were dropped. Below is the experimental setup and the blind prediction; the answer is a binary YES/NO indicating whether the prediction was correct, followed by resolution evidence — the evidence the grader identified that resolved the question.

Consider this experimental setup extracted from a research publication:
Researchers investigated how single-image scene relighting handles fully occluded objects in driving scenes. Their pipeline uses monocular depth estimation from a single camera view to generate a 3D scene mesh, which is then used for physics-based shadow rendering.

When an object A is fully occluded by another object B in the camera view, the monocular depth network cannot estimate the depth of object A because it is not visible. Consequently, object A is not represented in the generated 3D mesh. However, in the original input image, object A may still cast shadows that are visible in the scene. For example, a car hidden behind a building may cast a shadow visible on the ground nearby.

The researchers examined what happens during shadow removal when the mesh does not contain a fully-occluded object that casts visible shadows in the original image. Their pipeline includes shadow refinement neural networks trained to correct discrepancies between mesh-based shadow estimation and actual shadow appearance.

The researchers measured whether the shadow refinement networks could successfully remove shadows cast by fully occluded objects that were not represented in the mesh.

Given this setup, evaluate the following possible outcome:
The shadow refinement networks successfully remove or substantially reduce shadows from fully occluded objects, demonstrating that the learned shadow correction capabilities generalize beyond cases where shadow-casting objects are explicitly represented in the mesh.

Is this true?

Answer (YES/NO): NO